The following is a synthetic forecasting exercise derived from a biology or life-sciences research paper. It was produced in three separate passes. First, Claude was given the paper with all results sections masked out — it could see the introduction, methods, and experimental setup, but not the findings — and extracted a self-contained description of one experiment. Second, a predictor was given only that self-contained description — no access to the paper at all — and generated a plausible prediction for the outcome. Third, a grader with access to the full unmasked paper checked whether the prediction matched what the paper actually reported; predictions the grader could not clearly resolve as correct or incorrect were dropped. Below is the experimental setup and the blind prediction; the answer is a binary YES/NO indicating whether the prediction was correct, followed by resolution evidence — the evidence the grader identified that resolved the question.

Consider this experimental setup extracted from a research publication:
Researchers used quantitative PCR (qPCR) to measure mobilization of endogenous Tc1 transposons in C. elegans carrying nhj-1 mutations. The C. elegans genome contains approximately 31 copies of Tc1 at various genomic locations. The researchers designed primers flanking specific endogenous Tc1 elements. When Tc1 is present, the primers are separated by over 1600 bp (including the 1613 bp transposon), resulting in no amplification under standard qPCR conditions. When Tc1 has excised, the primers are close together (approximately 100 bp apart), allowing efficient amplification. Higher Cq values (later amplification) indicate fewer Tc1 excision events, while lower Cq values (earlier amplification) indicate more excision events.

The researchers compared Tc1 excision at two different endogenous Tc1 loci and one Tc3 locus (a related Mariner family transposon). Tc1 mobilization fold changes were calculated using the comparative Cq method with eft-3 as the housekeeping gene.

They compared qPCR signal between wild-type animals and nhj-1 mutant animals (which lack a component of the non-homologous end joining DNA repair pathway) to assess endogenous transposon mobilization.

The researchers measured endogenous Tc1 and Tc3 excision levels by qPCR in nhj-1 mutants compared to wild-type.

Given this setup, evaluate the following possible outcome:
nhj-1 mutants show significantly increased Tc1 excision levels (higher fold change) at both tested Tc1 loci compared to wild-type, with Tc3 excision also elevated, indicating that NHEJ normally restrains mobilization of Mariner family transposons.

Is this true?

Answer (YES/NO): NO